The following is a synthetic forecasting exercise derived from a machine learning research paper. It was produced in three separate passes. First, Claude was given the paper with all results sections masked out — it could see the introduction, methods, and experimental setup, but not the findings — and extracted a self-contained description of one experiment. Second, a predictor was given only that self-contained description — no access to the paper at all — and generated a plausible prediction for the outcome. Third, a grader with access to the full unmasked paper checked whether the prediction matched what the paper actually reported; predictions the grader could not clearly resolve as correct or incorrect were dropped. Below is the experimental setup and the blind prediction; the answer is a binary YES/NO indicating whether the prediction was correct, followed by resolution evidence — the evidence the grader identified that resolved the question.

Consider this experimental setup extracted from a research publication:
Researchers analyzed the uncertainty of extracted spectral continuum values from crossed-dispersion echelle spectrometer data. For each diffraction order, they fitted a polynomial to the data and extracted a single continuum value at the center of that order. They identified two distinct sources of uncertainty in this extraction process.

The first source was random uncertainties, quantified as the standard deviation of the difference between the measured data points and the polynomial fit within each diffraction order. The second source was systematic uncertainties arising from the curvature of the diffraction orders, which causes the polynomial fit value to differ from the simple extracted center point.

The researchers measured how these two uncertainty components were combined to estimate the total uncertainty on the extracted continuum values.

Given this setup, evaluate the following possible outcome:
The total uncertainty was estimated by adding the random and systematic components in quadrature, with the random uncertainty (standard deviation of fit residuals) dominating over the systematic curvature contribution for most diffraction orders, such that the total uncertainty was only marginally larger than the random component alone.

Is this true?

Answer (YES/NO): NO